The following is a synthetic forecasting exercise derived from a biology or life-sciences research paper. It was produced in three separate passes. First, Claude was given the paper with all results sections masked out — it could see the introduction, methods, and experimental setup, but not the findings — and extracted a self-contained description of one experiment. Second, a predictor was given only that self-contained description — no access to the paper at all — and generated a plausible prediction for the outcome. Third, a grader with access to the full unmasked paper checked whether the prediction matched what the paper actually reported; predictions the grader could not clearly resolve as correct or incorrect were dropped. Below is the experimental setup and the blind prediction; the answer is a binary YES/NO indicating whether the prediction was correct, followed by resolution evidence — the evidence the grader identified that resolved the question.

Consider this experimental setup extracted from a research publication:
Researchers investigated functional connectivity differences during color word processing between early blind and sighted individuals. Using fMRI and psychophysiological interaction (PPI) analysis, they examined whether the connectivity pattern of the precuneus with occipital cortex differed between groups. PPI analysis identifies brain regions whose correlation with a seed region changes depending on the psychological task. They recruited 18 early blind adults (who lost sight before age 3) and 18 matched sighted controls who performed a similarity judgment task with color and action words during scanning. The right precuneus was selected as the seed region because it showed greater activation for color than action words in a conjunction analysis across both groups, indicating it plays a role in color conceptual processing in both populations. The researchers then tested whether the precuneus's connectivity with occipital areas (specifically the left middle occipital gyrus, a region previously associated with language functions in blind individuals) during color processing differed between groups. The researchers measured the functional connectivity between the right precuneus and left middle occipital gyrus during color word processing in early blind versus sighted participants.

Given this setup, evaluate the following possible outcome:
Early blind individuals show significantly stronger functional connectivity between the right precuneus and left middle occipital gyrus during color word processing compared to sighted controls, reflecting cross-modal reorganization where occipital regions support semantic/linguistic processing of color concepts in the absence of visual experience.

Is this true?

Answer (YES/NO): NO